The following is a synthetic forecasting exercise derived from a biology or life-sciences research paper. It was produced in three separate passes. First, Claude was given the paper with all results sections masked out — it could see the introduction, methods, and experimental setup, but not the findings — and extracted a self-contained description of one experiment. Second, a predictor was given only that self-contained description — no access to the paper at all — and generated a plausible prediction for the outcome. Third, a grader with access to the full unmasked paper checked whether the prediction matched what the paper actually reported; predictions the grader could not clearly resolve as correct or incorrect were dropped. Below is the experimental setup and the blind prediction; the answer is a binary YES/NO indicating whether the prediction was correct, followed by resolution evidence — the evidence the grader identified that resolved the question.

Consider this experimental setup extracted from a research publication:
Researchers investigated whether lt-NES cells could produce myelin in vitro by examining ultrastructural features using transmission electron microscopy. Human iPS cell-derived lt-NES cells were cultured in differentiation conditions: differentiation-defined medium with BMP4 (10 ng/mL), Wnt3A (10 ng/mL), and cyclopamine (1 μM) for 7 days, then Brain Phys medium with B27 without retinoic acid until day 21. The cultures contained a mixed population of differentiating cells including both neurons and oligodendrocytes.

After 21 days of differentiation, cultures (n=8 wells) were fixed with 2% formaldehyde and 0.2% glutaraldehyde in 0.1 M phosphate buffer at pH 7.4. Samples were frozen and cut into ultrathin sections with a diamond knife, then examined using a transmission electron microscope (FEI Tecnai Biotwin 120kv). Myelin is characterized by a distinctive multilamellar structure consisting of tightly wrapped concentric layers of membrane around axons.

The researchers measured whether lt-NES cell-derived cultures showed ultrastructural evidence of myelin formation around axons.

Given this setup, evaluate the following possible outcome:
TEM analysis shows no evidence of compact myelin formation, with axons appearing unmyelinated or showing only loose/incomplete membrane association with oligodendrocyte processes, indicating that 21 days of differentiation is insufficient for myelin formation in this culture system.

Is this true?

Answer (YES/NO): NO